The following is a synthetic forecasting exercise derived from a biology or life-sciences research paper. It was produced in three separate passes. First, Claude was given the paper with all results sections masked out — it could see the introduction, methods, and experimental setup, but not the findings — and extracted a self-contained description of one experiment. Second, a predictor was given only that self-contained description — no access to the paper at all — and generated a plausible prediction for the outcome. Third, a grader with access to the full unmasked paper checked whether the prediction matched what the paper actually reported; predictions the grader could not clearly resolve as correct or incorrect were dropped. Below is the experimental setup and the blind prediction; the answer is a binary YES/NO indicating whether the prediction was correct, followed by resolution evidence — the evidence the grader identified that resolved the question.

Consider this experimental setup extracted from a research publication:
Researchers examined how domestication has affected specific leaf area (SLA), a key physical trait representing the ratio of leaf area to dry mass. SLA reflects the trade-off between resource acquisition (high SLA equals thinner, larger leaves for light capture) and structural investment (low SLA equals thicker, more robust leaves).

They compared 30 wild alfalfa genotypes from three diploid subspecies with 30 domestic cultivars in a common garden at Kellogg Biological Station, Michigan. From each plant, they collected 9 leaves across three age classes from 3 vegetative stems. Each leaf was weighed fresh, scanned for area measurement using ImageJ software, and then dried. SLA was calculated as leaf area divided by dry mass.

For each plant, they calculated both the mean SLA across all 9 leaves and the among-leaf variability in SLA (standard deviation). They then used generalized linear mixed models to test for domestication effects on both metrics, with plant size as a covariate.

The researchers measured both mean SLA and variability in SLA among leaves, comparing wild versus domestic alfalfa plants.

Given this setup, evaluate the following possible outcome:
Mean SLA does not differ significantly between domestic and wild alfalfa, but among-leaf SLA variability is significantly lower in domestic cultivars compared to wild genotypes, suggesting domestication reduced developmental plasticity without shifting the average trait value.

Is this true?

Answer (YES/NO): NO